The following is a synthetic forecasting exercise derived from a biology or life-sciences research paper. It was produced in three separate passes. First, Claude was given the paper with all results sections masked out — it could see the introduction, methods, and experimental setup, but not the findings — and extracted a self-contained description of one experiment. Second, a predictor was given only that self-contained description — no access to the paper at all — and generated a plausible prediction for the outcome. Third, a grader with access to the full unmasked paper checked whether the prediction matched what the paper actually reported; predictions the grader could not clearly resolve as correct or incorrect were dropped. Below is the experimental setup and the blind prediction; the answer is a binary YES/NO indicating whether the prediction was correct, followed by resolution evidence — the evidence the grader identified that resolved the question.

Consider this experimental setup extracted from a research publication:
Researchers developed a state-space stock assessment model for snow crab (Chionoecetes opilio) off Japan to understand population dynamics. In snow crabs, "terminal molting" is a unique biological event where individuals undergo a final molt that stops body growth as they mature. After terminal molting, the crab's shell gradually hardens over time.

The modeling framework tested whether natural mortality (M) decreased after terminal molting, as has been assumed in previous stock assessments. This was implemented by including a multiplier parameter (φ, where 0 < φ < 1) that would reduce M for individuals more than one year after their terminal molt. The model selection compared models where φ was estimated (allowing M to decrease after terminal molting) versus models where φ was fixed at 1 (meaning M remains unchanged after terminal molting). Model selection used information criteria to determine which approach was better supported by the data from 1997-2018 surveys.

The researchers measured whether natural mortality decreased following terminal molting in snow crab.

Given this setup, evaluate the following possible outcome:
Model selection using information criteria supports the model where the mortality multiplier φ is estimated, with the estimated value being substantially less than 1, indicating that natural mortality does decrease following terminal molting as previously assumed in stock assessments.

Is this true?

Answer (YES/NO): NO